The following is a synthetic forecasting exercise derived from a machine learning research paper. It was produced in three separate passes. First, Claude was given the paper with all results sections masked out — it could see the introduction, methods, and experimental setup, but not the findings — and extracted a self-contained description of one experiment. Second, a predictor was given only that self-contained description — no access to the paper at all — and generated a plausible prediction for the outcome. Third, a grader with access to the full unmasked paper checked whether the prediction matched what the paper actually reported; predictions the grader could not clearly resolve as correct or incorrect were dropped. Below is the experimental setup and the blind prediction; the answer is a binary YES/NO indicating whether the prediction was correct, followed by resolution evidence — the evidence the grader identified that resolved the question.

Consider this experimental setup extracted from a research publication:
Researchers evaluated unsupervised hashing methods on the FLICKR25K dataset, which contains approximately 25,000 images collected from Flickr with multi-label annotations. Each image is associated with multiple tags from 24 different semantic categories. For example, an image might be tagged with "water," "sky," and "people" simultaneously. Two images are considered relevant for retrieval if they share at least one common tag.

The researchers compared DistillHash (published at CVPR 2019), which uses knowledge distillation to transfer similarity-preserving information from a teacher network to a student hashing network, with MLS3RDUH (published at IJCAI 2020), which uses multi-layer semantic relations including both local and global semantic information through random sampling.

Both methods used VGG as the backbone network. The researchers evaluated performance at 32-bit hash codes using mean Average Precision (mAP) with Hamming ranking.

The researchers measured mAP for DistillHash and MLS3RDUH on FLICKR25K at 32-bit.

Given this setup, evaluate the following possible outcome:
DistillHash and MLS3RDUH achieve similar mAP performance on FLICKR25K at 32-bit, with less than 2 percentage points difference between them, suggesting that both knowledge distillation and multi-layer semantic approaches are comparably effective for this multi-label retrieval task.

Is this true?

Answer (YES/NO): YES